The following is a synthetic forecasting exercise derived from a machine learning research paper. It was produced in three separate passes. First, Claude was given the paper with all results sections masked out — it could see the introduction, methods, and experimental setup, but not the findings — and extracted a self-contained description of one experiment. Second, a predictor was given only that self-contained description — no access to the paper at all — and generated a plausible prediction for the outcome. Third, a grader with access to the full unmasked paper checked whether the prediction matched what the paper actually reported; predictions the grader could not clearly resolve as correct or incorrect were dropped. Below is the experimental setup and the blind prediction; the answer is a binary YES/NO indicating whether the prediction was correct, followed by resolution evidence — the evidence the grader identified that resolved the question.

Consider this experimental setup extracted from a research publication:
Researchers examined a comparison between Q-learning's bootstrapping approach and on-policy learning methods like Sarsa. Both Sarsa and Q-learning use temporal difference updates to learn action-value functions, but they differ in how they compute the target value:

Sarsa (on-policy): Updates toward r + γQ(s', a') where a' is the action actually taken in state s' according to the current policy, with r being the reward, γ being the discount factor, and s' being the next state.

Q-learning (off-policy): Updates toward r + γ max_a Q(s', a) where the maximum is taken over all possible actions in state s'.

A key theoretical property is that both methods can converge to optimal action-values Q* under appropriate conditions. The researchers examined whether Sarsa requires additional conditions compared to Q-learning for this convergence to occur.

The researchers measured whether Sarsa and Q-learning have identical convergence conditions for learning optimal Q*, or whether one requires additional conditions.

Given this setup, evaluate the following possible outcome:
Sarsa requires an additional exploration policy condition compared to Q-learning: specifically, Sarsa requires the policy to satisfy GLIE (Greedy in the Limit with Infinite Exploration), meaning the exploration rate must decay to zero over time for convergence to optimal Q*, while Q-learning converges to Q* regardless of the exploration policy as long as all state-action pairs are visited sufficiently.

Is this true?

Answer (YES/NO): YES